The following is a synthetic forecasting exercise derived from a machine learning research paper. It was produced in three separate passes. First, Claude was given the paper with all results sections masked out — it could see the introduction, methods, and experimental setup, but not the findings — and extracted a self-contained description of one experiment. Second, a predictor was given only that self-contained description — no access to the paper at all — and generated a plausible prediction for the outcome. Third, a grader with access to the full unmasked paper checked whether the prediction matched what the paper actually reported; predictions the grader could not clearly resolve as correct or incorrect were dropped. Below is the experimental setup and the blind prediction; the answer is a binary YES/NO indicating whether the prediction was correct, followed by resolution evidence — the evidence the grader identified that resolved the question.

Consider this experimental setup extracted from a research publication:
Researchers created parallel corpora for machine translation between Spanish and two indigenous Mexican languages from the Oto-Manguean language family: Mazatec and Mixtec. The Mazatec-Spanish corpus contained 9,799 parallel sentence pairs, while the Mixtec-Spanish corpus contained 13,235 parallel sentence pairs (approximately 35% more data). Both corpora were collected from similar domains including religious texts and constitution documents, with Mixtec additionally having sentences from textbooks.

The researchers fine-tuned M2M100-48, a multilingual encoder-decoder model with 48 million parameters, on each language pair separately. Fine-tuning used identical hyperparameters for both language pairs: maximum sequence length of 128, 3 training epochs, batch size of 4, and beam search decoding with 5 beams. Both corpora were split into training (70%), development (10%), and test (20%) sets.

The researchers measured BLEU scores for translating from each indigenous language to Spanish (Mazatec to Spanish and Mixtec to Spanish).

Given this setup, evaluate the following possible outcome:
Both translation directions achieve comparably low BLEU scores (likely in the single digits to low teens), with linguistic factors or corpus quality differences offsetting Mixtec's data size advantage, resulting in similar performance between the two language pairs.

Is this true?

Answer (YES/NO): NO